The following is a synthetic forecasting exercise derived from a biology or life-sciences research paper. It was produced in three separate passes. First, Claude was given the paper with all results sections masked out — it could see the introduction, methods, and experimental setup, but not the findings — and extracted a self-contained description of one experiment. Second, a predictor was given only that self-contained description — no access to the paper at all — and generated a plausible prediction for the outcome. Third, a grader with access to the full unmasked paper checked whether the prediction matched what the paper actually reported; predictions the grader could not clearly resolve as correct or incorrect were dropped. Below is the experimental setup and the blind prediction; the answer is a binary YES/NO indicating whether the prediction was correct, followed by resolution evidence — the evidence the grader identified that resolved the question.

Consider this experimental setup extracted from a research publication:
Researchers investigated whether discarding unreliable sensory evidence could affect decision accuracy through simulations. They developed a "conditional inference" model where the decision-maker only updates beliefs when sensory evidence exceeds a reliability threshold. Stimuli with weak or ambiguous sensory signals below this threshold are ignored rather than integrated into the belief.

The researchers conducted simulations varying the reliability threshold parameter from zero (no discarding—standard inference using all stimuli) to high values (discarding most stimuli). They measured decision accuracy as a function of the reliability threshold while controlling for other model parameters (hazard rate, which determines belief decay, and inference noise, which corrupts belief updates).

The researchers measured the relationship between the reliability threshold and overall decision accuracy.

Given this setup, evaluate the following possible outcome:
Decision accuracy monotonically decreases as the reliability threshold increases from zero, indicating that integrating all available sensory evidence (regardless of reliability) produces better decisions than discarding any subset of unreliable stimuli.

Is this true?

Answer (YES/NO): NO